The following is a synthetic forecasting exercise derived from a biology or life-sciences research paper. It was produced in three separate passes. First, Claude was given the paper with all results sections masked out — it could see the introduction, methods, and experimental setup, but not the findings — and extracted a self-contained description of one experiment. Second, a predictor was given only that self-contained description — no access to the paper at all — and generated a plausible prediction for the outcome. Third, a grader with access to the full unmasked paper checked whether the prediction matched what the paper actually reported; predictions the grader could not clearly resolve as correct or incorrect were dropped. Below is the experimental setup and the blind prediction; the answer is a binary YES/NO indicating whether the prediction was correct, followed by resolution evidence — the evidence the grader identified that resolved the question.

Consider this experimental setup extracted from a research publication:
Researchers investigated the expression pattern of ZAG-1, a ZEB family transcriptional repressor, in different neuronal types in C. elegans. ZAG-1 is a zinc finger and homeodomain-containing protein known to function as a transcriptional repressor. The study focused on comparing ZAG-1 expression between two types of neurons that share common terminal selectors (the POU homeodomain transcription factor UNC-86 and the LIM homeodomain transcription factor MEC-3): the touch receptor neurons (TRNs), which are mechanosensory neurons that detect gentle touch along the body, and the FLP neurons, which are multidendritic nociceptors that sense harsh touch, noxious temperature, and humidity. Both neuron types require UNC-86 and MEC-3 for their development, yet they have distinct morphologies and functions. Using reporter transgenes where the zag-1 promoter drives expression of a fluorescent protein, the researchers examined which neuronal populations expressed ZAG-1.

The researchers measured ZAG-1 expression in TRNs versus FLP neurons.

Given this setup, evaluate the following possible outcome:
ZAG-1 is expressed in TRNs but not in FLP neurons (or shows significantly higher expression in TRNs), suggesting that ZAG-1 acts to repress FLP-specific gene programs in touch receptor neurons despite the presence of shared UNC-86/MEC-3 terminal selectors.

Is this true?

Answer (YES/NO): YES